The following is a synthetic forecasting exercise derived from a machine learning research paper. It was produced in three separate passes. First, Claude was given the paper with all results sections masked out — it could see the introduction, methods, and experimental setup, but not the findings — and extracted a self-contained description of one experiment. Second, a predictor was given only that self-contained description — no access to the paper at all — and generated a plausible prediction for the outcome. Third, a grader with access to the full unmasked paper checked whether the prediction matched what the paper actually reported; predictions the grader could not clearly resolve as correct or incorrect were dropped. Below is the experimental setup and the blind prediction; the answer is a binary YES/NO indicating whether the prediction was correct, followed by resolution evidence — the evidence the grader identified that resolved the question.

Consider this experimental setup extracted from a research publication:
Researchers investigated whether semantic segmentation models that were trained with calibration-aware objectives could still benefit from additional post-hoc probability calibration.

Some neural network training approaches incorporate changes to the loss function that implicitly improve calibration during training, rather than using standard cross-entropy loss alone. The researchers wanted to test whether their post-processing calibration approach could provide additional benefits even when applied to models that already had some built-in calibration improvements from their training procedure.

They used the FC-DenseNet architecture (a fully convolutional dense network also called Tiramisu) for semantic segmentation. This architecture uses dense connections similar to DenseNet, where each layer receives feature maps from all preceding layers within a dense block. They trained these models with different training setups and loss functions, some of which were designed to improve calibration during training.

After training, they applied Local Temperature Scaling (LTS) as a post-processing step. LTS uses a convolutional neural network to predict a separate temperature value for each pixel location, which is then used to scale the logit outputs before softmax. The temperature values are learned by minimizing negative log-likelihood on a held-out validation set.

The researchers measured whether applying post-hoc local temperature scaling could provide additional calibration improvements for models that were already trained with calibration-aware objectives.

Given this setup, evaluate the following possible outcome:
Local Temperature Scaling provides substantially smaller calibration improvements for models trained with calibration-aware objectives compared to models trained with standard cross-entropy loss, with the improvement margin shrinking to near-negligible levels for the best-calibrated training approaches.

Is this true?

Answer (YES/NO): NO